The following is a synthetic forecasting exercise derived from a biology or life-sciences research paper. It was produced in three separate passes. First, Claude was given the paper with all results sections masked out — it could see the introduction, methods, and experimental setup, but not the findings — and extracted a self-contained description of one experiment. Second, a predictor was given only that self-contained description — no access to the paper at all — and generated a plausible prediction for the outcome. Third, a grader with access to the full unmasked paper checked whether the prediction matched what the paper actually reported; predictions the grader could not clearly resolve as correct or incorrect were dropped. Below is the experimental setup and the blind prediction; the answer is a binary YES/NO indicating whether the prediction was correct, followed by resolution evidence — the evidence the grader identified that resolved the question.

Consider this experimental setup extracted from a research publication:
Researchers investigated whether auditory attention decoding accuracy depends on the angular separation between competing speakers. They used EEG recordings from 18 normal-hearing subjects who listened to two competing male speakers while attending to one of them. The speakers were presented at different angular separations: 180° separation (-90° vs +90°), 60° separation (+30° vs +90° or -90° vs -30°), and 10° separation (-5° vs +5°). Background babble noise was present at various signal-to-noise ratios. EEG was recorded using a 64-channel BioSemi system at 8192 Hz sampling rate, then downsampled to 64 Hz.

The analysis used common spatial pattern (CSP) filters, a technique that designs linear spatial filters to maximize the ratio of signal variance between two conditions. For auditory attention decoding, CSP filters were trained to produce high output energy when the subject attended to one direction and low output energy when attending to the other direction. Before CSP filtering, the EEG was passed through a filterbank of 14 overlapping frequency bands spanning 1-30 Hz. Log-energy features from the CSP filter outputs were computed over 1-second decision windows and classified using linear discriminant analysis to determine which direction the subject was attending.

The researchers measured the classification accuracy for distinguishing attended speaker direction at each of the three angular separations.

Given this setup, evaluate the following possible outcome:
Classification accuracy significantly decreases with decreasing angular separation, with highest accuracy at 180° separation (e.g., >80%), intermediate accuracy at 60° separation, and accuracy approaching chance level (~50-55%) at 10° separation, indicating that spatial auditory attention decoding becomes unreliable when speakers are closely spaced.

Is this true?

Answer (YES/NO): NO